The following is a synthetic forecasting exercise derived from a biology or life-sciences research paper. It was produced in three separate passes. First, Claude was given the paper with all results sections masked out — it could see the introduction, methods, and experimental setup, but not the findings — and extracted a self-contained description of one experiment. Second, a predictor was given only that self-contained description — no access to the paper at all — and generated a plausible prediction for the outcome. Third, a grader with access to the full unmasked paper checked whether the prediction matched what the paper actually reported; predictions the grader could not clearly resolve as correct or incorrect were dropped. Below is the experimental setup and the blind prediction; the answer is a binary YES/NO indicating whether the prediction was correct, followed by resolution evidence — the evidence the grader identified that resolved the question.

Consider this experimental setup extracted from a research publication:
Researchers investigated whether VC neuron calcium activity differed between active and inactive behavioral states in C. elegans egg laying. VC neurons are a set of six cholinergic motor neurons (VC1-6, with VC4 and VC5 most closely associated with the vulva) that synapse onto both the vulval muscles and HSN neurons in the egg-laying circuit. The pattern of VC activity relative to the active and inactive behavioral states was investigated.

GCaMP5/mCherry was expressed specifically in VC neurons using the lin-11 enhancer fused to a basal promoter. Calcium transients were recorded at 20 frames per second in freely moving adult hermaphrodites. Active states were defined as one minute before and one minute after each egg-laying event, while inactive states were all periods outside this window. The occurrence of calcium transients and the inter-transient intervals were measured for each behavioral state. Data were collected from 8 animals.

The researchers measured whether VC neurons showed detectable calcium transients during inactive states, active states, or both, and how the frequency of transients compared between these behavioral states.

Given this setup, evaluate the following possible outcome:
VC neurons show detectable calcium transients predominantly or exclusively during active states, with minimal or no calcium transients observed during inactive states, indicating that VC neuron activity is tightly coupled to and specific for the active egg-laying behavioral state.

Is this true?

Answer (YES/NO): YES